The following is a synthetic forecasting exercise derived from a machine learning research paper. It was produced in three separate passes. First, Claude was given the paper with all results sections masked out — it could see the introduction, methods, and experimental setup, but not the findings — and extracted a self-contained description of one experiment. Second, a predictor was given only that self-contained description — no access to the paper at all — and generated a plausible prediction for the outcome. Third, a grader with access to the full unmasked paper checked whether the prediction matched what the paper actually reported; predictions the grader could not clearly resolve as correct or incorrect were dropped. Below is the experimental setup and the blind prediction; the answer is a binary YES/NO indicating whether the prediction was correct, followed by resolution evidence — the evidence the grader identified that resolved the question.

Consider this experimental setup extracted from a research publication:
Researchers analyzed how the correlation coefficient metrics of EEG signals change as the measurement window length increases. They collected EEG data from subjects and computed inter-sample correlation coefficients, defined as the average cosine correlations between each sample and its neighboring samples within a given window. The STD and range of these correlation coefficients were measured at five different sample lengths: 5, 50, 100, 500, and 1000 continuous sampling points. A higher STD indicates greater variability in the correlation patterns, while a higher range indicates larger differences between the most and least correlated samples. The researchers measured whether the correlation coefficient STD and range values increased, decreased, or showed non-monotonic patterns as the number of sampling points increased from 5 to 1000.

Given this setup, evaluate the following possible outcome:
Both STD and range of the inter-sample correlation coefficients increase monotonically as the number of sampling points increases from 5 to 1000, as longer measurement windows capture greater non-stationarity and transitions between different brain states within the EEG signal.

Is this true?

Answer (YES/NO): NO